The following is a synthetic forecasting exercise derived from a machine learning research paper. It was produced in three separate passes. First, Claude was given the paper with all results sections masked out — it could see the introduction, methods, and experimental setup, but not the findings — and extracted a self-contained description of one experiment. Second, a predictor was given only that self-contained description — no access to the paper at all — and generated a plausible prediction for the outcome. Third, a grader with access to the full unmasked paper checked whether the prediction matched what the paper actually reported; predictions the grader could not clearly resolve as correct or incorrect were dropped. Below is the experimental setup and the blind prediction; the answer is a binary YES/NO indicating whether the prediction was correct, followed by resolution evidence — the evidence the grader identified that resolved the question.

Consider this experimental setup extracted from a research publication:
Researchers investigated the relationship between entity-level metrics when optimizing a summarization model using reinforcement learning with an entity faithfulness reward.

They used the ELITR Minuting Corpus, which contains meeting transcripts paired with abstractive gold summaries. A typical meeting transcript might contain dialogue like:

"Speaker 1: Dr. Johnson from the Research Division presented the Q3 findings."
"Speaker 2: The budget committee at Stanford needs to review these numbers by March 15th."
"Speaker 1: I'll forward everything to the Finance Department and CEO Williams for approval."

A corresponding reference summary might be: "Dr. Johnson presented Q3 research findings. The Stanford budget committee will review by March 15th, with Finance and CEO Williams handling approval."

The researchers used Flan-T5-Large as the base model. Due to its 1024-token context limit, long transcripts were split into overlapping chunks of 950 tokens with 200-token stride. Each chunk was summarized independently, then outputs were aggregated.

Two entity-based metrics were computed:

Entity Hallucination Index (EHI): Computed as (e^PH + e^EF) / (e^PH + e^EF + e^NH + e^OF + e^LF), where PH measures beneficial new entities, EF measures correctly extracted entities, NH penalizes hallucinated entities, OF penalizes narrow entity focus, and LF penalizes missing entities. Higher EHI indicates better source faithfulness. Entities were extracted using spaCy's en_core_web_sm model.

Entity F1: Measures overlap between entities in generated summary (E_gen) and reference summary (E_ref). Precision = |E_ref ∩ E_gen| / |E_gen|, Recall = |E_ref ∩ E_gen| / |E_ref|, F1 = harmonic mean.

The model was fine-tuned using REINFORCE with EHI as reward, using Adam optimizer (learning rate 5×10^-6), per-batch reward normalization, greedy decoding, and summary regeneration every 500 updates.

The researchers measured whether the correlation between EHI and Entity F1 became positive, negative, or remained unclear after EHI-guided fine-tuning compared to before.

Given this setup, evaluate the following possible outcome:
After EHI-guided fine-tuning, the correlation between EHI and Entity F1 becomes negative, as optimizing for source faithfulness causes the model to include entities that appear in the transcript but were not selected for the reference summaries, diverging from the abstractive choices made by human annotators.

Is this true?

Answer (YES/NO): YES